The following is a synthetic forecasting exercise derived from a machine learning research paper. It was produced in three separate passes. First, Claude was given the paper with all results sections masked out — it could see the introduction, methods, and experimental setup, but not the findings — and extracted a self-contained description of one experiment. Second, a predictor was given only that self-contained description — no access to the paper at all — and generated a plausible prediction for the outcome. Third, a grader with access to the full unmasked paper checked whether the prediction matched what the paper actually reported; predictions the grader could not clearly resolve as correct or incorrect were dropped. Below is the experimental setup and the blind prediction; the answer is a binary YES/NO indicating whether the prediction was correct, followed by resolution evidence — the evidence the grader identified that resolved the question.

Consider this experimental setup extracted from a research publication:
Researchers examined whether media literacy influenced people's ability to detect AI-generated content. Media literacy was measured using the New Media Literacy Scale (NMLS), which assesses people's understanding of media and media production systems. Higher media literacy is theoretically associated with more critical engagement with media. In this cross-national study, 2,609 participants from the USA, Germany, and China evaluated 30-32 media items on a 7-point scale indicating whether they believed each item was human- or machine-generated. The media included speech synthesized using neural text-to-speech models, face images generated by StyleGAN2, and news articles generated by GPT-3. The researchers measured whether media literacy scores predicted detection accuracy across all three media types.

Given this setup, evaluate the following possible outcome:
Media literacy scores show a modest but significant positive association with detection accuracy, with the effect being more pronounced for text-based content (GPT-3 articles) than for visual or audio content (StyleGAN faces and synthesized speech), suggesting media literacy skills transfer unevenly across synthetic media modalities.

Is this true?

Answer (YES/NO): NO